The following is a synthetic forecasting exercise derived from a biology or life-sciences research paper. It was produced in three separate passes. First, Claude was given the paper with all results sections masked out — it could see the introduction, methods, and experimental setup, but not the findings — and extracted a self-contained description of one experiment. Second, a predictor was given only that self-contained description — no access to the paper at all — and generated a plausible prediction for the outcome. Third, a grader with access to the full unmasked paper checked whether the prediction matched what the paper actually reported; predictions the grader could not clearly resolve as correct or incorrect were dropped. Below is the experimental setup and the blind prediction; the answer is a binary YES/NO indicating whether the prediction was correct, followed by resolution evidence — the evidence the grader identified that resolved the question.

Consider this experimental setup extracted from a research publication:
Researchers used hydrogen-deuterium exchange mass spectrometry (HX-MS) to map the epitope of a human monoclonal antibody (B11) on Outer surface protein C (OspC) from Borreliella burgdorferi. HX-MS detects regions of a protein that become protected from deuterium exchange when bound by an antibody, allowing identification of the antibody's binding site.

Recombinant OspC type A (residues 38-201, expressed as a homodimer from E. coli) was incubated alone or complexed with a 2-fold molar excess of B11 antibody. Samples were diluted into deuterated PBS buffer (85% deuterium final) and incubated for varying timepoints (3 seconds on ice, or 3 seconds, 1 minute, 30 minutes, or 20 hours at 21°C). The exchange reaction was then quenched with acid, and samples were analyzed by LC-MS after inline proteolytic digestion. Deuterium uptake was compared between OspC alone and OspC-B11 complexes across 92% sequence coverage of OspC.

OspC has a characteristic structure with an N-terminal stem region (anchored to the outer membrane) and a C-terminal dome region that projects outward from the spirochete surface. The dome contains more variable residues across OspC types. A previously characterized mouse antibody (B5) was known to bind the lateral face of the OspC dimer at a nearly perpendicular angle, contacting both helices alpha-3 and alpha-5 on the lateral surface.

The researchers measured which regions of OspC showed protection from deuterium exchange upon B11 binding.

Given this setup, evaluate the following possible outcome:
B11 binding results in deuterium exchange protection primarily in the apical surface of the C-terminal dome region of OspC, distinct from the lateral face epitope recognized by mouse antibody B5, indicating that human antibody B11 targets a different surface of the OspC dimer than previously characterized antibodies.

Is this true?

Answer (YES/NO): NO